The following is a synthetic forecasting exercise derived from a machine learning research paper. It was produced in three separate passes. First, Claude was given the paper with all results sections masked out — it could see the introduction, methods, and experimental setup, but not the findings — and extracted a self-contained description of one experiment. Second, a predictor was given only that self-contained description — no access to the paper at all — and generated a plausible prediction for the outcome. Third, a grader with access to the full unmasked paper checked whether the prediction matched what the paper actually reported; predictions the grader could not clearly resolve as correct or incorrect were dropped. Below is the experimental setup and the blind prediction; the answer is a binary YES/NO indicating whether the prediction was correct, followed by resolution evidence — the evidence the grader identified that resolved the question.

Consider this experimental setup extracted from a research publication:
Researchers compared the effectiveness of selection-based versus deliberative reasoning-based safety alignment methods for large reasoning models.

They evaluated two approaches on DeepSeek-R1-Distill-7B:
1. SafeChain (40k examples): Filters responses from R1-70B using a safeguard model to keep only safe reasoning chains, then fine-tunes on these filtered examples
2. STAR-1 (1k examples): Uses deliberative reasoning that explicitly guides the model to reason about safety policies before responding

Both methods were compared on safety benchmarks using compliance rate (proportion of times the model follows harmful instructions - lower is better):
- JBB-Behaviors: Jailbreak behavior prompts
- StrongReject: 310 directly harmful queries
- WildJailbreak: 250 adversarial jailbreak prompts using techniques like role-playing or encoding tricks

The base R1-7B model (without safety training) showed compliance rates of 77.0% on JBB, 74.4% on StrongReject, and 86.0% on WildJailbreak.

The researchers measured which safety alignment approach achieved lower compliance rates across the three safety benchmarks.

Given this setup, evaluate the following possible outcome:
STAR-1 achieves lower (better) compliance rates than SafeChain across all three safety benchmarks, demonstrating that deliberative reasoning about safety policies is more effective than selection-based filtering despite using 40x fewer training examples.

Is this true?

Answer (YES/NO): YES